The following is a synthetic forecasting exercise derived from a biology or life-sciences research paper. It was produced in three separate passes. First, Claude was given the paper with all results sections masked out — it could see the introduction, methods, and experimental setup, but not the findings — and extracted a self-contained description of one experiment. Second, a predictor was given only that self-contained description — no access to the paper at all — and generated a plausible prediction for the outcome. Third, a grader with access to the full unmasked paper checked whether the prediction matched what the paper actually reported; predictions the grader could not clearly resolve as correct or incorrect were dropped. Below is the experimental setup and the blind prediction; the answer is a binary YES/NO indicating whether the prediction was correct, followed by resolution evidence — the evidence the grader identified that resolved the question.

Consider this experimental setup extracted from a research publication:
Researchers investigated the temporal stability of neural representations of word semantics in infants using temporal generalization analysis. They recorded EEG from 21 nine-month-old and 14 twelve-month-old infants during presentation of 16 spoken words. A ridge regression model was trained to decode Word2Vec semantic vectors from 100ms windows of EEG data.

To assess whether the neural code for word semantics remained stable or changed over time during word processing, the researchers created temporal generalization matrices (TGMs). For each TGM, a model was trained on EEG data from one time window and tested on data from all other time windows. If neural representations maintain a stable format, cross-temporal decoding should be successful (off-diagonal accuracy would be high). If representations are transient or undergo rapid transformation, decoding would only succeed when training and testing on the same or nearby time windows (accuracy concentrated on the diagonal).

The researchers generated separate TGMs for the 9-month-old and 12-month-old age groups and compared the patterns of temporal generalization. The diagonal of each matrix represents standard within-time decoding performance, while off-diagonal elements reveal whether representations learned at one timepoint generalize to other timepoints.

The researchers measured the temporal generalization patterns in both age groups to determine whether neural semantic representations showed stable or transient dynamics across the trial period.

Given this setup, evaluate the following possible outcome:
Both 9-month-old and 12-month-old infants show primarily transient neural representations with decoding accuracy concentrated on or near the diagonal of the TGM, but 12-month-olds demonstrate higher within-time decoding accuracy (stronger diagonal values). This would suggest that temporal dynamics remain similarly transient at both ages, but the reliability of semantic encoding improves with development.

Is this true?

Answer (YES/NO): NO